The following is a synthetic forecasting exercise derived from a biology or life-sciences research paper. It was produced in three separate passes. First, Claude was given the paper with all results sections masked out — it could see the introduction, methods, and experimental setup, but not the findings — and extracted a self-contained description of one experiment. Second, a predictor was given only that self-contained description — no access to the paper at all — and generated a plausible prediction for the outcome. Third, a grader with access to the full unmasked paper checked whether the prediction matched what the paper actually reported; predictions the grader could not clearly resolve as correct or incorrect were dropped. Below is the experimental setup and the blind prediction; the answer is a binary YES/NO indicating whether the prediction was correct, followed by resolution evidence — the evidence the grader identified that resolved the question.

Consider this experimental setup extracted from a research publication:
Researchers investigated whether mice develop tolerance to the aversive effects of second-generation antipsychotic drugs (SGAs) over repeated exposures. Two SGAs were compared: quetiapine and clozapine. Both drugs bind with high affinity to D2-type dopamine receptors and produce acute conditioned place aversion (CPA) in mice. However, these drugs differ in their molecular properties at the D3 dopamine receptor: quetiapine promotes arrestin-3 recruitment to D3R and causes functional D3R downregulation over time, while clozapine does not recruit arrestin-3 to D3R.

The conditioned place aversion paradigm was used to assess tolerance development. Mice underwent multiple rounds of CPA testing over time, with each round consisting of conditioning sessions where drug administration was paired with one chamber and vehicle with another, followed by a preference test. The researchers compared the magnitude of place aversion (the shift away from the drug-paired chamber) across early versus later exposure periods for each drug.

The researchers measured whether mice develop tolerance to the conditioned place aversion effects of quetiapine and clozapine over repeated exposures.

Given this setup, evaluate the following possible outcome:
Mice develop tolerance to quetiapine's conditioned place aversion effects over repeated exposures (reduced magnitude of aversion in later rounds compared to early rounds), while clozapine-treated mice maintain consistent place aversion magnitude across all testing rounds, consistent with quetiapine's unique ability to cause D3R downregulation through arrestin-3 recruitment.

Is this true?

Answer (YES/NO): YES